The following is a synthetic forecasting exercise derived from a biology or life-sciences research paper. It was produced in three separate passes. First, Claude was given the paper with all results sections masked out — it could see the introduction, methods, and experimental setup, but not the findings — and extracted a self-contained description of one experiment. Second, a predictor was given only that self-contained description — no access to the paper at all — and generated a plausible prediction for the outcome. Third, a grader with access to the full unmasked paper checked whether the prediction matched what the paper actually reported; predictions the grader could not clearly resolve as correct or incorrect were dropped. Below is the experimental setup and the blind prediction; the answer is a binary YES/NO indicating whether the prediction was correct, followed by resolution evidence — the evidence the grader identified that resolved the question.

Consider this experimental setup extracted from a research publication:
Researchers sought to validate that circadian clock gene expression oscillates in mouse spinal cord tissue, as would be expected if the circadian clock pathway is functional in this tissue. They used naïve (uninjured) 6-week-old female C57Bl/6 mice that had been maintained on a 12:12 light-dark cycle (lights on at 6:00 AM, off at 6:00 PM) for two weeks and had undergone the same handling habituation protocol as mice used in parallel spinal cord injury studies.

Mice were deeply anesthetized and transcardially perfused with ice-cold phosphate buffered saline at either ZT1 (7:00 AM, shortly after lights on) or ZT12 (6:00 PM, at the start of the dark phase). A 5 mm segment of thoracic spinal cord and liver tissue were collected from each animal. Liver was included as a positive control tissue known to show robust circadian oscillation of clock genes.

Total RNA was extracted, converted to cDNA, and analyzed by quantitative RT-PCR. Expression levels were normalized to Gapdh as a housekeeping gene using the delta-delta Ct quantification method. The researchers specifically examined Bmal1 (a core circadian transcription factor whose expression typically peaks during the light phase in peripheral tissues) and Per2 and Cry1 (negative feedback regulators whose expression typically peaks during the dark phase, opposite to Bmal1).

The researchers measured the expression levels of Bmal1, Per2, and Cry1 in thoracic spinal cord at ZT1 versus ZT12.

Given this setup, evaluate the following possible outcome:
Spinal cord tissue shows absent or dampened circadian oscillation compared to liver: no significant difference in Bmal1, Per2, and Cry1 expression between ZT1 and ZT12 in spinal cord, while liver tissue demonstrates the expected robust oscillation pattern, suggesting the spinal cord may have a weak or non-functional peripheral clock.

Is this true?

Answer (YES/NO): NO